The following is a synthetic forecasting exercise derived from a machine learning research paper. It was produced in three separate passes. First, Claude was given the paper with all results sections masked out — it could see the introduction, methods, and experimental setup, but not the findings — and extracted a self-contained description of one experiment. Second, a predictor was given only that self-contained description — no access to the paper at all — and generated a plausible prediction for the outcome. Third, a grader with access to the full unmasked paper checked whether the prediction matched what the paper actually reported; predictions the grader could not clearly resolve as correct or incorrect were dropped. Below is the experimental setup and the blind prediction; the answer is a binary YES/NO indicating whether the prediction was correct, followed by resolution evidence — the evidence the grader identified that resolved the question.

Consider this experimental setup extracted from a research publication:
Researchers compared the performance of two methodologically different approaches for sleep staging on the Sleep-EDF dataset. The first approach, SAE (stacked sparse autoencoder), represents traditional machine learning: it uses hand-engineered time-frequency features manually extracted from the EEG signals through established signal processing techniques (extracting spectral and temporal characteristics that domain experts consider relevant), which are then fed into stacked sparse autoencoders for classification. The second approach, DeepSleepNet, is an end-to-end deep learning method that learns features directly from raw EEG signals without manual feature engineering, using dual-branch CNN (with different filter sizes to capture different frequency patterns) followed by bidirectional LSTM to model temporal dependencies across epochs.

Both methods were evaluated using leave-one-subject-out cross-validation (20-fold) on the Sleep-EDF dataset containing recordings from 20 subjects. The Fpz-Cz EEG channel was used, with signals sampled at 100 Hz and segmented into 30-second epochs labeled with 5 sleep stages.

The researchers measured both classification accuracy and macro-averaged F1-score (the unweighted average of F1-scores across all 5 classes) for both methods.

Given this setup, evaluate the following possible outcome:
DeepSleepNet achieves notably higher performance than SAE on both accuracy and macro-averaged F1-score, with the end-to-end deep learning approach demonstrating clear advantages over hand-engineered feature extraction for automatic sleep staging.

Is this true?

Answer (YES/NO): YES